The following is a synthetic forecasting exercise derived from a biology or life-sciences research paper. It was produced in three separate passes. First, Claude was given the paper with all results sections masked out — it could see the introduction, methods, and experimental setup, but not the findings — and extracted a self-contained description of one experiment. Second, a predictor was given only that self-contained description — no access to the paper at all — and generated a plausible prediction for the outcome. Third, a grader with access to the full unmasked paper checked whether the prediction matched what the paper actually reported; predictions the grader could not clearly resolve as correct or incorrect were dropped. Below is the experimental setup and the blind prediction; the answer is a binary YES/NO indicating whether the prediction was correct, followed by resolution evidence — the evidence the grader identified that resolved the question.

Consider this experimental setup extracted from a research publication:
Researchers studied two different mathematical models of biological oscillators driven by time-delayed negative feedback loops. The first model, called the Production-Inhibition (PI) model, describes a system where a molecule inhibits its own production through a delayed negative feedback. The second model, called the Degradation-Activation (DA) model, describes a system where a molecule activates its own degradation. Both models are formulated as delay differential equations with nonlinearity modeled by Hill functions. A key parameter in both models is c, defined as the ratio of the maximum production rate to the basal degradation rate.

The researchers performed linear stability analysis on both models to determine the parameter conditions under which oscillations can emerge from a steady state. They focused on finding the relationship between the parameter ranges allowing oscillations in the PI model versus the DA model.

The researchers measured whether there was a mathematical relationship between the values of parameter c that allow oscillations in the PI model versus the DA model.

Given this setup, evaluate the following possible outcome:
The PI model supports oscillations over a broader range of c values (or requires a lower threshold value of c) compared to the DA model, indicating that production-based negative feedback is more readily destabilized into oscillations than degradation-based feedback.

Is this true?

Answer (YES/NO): NO